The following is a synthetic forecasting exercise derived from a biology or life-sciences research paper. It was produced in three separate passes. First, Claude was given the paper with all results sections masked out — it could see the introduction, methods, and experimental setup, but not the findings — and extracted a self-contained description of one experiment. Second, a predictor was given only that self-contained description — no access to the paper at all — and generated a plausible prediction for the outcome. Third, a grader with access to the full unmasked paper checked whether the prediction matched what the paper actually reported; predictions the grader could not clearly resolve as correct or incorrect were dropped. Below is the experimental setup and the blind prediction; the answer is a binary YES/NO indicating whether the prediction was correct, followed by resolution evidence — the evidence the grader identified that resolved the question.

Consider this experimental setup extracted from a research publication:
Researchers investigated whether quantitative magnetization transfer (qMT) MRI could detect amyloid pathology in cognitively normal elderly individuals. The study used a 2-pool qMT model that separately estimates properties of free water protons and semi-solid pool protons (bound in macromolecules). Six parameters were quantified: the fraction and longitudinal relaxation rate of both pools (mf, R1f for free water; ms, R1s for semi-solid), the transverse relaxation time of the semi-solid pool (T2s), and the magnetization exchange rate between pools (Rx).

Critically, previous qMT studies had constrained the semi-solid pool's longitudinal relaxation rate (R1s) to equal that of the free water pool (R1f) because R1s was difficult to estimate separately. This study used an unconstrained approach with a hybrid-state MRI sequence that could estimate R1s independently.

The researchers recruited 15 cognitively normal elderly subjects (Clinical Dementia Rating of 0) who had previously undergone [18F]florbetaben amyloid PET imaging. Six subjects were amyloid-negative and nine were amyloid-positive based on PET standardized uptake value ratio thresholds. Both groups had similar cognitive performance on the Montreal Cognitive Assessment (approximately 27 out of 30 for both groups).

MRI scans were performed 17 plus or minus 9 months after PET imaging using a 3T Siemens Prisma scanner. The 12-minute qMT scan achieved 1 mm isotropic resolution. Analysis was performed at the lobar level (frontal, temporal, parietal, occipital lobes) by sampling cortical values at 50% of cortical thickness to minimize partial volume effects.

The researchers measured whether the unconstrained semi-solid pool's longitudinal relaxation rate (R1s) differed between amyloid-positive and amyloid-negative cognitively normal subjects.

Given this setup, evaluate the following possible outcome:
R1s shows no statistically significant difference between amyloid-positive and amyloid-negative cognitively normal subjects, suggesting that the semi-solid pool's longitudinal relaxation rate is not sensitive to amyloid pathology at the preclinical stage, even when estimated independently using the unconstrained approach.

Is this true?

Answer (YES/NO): NO